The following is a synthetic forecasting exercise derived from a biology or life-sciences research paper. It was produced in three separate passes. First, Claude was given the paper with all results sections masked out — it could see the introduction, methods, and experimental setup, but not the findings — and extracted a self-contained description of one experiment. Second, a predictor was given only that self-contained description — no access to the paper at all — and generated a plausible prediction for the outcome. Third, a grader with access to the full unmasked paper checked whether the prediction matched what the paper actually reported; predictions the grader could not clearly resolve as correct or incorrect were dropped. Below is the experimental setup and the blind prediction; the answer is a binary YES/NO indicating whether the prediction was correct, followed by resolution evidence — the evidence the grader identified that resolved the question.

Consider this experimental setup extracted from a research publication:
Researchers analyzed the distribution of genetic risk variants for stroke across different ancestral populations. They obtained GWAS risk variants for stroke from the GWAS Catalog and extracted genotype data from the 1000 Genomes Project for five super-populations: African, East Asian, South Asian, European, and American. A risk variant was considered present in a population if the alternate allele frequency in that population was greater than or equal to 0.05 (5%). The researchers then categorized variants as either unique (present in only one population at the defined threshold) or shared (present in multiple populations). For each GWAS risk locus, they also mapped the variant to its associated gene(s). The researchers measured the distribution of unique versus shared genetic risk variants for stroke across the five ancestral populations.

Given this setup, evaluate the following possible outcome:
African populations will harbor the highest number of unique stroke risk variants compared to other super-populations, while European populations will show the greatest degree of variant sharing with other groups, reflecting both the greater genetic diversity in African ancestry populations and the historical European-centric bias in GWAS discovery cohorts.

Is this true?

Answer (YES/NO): NO